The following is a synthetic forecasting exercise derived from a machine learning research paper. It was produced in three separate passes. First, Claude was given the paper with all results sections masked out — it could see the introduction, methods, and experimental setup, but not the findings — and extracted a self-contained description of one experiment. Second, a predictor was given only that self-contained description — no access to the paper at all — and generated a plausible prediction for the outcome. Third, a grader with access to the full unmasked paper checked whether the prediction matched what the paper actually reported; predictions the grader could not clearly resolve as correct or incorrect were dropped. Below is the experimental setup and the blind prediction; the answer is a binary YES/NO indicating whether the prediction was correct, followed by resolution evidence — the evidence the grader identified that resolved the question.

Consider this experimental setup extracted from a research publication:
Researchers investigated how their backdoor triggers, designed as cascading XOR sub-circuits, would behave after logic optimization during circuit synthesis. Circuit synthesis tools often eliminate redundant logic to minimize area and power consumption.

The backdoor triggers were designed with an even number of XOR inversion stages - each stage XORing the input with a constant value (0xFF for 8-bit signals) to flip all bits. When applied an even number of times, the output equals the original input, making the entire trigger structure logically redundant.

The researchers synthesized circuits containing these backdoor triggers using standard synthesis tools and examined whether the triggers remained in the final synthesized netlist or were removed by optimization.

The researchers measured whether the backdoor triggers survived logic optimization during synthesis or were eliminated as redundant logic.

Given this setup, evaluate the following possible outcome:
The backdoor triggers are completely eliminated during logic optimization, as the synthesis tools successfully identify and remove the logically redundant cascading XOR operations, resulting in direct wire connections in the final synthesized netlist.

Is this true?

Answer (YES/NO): YES